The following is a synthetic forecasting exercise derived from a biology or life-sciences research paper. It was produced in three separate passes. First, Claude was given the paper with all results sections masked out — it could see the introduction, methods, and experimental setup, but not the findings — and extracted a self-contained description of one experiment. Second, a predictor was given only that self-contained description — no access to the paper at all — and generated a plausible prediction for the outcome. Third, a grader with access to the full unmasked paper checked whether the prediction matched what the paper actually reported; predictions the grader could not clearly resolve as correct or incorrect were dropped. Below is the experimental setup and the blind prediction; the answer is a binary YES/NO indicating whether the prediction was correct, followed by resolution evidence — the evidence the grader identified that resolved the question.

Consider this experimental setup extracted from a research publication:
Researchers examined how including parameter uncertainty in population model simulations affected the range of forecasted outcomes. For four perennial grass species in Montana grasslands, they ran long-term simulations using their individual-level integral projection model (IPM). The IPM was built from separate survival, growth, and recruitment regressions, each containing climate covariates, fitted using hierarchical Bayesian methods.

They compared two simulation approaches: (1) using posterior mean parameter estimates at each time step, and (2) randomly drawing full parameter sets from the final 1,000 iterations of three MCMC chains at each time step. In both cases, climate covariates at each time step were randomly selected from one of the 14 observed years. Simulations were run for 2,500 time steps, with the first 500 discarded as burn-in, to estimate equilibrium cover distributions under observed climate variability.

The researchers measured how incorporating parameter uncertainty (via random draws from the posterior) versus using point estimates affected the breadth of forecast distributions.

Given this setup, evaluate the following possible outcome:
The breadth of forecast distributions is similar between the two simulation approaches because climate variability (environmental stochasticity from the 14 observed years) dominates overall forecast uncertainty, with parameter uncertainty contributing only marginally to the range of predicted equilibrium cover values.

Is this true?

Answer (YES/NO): NO